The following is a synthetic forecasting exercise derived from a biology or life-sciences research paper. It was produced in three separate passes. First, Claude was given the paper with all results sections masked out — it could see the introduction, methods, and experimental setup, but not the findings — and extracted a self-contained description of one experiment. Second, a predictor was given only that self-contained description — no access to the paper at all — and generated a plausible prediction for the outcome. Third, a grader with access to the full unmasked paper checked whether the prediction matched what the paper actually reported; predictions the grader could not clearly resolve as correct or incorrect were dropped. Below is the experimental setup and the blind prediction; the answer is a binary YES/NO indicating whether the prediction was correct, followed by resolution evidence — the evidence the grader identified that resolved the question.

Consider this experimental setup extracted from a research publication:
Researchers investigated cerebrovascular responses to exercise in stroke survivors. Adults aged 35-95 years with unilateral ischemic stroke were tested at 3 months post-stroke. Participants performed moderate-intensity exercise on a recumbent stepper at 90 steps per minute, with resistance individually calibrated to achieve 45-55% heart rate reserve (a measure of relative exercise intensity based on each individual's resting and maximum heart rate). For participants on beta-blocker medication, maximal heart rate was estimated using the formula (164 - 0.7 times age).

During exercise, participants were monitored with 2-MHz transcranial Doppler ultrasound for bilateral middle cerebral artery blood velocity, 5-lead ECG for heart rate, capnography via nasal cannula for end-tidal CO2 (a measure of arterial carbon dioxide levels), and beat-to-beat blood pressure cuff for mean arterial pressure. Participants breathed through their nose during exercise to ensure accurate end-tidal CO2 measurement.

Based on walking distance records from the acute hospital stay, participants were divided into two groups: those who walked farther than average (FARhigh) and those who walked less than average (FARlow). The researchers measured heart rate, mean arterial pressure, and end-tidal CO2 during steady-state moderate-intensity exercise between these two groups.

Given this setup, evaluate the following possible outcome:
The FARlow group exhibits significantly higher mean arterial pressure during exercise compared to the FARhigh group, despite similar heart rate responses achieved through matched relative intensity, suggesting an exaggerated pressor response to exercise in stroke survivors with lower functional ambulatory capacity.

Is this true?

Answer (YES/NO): NO